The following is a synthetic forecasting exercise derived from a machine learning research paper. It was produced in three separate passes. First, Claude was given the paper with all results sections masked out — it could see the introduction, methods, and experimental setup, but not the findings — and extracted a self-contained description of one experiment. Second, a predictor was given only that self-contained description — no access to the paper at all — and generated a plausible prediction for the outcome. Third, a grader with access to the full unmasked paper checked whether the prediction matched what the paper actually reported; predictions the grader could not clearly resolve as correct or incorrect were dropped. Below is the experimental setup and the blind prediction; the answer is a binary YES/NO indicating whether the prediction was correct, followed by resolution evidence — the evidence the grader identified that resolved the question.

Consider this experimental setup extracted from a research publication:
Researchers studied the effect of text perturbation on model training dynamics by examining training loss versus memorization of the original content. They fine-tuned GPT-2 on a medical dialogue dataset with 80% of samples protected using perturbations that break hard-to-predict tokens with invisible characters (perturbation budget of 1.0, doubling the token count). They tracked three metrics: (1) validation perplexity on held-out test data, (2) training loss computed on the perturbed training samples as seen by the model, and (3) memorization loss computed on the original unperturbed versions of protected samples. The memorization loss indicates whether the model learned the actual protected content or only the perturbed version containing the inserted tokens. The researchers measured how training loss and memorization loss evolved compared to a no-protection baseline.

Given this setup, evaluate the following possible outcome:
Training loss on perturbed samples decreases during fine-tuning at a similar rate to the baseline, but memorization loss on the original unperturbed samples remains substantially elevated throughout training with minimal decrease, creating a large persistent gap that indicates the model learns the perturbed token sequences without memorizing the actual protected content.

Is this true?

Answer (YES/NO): NO